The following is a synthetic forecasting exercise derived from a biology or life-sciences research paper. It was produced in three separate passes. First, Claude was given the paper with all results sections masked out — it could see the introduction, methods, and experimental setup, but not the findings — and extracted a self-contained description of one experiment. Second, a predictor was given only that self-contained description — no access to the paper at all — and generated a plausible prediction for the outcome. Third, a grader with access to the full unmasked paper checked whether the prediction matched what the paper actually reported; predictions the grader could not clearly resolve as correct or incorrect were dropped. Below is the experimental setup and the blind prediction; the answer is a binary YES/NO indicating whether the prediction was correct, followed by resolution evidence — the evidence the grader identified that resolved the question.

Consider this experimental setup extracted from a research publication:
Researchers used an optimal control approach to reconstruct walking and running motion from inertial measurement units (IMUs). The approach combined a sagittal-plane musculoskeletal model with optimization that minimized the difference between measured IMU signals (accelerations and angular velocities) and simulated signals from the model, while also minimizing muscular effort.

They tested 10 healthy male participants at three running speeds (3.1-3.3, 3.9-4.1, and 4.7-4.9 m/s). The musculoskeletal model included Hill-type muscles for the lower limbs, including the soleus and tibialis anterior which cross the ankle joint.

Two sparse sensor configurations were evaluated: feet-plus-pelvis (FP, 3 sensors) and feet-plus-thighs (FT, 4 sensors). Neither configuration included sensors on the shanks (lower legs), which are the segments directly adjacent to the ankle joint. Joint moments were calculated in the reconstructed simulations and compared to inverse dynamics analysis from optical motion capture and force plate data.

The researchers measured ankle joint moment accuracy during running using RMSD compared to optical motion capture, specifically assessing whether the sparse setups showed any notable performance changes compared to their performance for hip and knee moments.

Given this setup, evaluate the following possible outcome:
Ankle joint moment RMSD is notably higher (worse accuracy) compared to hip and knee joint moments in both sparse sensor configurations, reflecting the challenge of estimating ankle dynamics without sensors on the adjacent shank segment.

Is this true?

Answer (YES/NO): YES